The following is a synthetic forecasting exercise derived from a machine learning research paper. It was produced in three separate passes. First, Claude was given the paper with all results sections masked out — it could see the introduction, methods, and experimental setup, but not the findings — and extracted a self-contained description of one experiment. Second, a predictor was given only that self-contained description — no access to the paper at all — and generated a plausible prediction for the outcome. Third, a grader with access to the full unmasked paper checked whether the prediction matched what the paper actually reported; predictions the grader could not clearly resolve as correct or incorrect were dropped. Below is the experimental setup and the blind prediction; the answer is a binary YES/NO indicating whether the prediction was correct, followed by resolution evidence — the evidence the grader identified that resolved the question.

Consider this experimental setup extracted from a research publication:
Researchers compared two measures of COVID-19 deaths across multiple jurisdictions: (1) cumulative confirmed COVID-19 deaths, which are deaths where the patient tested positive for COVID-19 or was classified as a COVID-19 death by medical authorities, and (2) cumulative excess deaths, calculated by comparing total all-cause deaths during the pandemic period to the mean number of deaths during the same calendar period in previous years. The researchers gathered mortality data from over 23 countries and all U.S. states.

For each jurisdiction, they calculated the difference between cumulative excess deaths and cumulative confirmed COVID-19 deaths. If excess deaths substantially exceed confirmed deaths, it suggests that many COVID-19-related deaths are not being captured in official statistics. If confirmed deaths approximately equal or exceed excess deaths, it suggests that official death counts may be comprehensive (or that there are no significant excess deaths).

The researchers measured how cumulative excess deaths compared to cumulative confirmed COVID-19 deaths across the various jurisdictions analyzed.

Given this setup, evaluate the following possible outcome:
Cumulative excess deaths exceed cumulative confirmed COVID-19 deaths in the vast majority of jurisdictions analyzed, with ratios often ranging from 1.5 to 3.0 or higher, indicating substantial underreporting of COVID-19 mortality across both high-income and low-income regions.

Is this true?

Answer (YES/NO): NO